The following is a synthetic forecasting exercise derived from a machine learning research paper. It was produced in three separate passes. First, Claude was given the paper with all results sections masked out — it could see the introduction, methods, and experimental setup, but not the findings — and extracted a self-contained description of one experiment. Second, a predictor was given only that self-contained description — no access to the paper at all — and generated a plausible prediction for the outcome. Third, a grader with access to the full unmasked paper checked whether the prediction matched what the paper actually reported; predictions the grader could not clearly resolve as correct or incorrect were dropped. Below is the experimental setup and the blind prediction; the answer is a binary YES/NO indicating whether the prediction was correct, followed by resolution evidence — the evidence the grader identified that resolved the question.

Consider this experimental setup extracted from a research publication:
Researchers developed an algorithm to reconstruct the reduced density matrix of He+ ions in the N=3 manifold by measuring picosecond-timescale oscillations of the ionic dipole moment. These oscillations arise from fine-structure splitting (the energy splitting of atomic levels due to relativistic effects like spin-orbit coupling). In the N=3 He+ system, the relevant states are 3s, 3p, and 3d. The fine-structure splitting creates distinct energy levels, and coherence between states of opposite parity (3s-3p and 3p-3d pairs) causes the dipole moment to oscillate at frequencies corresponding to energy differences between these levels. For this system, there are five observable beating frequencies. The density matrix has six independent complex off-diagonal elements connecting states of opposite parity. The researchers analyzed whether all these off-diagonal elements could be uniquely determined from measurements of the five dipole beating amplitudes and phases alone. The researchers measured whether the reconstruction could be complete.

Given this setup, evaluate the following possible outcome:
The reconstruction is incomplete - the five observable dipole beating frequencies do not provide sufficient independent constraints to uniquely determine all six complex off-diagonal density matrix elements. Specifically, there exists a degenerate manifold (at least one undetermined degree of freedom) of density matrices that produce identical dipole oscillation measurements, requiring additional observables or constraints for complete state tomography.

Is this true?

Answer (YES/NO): YES